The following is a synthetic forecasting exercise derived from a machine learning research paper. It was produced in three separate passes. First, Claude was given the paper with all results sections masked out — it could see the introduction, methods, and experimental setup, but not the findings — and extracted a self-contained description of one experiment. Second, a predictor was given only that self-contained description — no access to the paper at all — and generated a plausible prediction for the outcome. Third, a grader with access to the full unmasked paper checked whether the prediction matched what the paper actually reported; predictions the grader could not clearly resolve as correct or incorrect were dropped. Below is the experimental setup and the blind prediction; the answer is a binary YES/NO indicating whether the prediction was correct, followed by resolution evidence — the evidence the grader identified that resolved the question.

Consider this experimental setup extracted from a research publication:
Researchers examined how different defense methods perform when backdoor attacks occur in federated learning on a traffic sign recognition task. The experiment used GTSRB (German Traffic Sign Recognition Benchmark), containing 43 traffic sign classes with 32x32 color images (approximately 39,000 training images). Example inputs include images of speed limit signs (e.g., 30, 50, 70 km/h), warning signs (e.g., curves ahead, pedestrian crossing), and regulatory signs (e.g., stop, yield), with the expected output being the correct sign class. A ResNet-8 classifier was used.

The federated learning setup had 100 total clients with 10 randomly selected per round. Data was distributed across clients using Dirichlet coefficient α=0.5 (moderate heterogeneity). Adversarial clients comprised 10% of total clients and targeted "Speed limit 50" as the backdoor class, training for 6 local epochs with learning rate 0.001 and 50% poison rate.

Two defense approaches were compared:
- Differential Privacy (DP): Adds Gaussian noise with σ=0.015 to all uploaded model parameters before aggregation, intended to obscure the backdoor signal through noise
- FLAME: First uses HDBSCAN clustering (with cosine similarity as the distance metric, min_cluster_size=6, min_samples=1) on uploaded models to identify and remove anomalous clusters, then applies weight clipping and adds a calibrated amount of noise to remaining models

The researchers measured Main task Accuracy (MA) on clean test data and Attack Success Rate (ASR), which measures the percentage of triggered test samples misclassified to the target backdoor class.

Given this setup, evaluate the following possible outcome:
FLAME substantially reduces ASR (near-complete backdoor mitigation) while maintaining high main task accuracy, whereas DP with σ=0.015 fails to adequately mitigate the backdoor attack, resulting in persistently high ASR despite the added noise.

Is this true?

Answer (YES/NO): NO